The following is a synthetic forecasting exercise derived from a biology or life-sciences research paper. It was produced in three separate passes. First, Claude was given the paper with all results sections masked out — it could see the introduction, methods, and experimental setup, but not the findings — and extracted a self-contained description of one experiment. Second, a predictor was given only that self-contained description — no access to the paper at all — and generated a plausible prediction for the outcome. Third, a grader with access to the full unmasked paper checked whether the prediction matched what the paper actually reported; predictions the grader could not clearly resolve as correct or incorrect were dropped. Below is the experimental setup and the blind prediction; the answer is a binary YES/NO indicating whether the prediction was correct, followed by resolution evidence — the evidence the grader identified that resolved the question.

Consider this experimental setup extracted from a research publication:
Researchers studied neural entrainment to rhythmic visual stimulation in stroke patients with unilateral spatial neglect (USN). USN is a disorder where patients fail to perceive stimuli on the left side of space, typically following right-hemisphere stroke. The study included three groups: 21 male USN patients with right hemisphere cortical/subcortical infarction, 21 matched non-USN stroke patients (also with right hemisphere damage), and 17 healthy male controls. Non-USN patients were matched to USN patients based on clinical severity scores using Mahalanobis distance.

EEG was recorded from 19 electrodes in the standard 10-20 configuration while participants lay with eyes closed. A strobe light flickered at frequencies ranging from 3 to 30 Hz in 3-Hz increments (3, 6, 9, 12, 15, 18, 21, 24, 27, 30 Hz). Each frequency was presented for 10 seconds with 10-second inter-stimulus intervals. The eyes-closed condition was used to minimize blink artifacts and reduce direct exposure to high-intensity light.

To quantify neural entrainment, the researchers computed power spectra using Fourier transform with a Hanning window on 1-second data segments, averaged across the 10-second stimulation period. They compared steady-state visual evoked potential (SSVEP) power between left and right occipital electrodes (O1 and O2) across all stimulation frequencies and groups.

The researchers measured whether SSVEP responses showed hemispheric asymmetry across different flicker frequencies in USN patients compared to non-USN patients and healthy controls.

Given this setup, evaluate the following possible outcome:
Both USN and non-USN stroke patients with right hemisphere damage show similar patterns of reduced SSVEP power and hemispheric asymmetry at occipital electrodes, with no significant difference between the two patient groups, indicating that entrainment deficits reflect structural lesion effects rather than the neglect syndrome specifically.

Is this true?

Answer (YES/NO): NO